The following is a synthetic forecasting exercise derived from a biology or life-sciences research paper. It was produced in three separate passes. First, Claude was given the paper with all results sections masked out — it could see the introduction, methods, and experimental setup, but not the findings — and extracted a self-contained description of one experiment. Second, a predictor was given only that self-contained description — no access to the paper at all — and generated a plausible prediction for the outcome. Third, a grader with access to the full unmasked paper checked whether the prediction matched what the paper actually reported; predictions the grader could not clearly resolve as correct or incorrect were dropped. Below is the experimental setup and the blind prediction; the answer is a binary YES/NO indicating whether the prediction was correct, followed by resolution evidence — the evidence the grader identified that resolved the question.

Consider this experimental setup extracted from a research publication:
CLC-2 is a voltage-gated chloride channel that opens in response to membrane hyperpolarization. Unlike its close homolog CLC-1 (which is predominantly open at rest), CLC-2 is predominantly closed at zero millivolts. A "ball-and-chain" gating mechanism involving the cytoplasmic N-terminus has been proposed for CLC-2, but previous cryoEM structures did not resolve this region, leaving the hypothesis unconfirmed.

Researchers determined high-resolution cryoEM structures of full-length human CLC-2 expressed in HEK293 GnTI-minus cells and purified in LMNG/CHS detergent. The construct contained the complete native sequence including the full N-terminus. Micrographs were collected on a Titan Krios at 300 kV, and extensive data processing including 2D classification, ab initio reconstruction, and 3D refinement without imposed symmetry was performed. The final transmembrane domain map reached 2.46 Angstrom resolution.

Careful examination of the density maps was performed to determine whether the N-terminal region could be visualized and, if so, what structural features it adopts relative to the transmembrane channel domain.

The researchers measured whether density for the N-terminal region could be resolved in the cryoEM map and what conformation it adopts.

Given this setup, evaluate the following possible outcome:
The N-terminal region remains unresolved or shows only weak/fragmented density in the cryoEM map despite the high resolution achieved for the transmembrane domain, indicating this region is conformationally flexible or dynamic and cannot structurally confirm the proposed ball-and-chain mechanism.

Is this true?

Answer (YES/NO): NO